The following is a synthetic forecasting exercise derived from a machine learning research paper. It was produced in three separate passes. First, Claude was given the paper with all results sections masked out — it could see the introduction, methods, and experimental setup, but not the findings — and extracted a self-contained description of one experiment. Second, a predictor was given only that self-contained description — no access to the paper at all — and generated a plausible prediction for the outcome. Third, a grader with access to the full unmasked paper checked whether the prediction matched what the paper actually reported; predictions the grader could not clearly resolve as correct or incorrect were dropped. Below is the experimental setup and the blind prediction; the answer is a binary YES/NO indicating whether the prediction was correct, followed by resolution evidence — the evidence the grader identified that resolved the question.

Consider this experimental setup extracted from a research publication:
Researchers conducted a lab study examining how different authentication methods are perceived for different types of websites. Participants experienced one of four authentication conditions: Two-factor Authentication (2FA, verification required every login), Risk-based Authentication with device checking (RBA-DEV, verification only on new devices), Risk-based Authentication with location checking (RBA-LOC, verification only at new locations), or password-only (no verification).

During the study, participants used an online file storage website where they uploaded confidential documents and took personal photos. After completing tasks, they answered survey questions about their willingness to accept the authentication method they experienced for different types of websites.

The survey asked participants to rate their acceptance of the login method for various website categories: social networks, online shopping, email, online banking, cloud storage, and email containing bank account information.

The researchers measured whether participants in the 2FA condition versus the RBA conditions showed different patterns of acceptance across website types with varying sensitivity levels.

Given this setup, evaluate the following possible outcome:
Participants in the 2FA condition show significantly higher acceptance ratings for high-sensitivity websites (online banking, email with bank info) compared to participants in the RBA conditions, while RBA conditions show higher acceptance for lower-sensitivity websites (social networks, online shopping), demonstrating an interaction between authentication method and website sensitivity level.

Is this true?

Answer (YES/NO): NO